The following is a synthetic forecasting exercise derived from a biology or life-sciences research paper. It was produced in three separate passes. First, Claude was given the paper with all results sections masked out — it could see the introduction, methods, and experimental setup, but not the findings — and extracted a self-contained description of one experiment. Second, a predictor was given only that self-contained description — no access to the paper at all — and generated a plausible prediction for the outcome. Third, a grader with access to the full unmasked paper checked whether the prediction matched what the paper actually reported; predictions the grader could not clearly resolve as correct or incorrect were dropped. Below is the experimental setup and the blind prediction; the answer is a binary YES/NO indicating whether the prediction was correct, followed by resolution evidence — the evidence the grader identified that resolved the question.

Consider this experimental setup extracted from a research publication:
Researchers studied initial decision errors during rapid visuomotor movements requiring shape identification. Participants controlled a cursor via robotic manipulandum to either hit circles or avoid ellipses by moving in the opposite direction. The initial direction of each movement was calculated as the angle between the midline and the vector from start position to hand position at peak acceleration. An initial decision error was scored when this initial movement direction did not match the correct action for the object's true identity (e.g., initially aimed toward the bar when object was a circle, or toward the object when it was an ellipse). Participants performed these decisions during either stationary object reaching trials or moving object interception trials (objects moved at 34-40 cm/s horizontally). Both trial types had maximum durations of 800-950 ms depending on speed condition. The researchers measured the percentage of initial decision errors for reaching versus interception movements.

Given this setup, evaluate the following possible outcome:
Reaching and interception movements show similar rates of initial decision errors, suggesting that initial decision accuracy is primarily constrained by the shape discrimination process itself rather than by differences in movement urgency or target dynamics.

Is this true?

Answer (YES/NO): NO